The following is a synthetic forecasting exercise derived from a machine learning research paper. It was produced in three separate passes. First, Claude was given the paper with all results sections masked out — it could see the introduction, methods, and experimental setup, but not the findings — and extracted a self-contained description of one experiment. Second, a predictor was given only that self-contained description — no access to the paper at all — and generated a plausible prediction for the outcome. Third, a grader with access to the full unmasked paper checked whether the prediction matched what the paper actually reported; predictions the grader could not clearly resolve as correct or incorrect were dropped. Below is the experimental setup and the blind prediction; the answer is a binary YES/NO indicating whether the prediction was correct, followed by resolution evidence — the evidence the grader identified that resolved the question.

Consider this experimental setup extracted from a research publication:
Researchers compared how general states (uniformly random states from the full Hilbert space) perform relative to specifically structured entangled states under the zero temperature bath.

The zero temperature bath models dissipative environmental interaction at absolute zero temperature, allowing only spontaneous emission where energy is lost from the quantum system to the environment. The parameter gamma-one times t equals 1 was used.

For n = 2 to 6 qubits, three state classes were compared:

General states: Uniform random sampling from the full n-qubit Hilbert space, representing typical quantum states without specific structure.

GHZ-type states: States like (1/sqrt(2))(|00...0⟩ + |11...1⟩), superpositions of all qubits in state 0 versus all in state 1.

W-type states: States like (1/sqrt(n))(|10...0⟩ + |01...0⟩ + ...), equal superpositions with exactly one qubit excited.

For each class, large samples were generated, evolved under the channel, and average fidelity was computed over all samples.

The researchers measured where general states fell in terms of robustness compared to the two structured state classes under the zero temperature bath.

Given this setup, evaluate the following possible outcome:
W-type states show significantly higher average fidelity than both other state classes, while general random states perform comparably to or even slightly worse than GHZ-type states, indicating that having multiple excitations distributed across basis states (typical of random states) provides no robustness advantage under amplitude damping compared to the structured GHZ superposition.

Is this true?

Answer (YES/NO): NO